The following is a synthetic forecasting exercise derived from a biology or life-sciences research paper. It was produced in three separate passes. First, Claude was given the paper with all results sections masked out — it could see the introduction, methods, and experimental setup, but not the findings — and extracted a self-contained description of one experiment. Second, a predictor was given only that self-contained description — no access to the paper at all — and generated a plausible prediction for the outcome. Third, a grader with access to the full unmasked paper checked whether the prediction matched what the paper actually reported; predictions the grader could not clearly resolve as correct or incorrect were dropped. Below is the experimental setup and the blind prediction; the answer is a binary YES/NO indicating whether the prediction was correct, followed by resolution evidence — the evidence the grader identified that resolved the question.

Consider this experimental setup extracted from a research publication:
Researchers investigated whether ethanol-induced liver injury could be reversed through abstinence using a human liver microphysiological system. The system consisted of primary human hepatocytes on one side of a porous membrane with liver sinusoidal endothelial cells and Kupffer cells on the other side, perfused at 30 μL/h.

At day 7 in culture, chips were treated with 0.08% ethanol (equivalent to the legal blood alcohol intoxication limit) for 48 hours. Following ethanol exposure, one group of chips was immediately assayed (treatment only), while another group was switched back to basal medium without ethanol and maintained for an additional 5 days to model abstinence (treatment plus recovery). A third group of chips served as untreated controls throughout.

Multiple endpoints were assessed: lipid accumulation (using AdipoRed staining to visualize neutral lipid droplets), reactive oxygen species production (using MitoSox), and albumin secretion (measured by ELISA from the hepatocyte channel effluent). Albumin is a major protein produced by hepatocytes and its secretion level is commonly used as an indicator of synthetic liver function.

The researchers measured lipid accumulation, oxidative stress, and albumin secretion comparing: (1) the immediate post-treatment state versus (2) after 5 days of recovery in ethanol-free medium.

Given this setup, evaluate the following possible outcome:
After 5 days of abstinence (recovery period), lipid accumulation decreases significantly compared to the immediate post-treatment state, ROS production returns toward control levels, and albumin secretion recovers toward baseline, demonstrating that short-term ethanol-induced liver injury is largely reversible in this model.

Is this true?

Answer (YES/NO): NO